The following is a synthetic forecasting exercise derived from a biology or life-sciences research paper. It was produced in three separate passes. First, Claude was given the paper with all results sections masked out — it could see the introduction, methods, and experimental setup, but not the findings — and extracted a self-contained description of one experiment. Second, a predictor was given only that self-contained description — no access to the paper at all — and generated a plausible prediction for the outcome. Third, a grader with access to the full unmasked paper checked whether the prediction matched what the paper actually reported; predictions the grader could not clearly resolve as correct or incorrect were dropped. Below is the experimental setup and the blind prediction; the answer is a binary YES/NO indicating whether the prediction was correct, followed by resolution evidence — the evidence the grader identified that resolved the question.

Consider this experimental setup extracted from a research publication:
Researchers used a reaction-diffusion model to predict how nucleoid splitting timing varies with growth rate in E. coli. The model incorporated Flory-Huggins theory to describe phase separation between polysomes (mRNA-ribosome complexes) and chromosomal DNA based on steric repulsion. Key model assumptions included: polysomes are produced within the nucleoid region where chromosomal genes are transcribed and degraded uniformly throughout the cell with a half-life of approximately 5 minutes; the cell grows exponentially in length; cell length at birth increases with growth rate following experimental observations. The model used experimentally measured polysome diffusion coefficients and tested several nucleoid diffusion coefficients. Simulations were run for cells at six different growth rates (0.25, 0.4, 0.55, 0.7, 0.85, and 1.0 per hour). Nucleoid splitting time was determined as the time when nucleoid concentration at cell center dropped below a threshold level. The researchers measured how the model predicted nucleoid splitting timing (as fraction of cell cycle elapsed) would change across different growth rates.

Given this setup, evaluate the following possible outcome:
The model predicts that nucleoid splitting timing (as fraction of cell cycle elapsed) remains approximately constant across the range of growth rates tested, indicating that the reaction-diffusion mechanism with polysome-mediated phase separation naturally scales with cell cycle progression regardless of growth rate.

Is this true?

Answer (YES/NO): NO